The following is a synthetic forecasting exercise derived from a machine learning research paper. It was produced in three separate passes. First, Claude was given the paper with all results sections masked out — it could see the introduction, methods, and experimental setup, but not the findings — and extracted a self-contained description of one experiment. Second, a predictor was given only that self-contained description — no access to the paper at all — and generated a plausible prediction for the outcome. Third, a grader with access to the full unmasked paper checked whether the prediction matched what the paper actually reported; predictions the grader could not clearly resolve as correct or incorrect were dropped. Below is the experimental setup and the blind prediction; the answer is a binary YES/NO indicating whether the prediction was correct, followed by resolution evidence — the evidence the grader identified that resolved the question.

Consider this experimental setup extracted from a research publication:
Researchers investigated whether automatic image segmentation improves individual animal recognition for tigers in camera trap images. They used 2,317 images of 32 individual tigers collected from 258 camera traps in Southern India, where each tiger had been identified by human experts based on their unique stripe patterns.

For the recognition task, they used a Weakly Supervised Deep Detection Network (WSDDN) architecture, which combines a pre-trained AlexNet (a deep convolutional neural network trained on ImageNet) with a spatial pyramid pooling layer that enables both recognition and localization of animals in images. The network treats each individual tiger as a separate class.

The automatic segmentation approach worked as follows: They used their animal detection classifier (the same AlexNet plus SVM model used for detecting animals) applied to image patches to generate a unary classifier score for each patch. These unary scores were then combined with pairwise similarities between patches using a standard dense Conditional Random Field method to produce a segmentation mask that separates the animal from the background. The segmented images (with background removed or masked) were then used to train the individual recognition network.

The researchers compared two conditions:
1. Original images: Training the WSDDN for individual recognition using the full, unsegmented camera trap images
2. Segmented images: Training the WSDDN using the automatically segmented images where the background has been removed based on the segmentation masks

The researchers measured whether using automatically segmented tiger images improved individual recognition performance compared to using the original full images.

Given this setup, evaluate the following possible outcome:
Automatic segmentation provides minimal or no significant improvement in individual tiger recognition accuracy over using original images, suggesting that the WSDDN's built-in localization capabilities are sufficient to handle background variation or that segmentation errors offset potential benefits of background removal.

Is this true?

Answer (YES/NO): YES